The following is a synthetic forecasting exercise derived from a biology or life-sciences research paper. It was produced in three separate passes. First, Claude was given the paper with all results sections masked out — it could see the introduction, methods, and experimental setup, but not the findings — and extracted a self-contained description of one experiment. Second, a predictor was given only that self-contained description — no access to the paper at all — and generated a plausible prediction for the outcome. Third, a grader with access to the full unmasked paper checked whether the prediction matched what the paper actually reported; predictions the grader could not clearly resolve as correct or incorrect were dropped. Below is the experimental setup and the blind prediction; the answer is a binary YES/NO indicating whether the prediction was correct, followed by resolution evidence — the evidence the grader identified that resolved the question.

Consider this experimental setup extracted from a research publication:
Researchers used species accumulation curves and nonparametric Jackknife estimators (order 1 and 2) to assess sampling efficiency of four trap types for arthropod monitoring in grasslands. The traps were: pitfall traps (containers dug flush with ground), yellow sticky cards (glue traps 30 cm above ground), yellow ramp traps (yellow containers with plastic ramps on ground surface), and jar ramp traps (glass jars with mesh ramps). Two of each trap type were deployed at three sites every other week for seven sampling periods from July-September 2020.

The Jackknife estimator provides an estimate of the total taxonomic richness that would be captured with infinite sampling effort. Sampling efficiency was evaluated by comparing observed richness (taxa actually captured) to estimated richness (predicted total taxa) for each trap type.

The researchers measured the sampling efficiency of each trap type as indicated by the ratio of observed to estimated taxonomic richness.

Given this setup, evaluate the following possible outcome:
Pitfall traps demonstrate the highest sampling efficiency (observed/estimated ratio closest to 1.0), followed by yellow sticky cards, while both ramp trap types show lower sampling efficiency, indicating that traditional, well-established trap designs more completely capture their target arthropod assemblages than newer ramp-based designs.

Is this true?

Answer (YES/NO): NO